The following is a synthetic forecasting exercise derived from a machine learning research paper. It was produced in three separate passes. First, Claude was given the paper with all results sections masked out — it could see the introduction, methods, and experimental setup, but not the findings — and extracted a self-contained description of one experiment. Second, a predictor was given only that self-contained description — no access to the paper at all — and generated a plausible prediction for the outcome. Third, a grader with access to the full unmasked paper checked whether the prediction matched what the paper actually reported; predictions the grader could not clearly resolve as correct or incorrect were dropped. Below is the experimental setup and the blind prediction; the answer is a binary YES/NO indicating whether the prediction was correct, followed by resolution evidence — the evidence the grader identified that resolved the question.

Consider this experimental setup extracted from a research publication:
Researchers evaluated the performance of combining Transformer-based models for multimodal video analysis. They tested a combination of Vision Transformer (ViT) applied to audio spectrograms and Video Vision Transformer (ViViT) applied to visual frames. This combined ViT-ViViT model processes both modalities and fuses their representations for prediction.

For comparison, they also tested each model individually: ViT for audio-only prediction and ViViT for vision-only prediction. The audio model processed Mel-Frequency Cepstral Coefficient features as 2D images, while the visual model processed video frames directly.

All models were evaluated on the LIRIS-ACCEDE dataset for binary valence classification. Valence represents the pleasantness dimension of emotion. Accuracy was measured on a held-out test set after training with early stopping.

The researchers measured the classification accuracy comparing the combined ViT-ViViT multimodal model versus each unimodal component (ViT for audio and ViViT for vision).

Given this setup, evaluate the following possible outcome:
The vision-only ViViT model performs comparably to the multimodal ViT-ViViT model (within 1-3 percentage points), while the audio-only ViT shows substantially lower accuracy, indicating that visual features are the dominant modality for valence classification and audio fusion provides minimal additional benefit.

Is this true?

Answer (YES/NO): NO